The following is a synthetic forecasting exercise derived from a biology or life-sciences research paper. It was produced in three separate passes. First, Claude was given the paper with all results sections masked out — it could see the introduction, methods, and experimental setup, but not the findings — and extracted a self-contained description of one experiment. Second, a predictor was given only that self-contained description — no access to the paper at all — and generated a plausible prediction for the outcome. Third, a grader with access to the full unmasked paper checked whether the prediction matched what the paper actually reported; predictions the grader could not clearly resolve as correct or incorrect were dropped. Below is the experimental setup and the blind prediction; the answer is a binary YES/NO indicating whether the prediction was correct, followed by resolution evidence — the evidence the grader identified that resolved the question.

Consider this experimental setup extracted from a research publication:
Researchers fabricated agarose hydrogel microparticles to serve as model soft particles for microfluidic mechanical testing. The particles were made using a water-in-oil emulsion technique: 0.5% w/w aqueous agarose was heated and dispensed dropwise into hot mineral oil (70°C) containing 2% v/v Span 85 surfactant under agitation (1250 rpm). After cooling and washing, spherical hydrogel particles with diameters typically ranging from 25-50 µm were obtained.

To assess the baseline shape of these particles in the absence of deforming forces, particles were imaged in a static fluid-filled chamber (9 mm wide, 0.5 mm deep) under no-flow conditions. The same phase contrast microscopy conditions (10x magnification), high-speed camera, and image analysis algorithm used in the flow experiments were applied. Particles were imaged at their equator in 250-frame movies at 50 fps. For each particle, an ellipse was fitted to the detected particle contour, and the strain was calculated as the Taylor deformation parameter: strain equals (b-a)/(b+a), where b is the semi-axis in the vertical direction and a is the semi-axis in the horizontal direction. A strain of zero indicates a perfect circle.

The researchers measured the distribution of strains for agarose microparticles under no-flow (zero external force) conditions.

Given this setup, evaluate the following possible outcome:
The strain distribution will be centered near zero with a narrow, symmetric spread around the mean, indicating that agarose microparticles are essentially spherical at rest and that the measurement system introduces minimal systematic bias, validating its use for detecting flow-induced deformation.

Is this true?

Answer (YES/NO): YES